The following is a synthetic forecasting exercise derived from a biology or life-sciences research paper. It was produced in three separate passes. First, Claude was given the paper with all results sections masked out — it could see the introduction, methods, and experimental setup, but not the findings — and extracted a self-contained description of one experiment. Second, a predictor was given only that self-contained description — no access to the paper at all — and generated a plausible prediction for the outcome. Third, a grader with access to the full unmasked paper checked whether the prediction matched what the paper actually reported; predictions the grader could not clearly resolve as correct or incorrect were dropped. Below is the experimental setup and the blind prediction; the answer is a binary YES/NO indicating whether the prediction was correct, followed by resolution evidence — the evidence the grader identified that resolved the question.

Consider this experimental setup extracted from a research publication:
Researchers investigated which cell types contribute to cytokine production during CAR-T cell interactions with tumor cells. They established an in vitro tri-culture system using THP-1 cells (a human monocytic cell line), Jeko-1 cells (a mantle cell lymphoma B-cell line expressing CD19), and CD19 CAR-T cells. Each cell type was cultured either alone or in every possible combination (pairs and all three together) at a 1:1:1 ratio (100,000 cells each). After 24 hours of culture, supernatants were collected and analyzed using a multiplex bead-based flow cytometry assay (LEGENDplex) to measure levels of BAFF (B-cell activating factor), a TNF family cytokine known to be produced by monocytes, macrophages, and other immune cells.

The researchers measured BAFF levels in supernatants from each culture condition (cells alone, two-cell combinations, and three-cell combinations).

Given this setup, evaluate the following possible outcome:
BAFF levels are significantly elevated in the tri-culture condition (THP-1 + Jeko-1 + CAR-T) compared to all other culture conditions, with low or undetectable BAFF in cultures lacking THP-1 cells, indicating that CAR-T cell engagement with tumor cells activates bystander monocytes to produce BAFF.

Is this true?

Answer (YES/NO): NO